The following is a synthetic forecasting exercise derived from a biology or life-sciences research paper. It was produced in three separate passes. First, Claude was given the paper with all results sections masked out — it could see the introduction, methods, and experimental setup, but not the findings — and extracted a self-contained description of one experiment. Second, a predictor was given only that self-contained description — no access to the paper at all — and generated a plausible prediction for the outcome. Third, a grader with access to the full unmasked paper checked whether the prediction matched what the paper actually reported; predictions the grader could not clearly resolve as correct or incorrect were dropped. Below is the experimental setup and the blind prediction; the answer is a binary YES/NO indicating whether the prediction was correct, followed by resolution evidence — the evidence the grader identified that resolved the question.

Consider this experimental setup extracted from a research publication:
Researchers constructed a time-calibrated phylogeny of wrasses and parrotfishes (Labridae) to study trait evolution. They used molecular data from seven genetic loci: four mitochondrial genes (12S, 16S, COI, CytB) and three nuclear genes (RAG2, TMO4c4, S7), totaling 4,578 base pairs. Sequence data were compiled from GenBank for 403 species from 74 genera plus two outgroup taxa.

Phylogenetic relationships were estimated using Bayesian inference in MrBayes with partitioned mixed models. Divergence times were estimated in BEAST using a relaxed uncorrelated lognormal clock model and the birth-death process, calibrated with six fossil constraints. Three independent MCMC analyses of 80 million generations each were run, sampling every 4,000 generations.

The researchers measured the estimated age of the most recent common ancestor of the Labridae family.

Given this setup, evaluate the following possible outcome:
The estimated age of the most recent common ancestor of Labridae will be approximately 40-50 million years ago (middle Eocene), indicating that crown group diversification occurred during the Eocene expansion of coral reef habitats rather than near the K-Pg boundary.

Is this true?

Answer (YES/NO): NO